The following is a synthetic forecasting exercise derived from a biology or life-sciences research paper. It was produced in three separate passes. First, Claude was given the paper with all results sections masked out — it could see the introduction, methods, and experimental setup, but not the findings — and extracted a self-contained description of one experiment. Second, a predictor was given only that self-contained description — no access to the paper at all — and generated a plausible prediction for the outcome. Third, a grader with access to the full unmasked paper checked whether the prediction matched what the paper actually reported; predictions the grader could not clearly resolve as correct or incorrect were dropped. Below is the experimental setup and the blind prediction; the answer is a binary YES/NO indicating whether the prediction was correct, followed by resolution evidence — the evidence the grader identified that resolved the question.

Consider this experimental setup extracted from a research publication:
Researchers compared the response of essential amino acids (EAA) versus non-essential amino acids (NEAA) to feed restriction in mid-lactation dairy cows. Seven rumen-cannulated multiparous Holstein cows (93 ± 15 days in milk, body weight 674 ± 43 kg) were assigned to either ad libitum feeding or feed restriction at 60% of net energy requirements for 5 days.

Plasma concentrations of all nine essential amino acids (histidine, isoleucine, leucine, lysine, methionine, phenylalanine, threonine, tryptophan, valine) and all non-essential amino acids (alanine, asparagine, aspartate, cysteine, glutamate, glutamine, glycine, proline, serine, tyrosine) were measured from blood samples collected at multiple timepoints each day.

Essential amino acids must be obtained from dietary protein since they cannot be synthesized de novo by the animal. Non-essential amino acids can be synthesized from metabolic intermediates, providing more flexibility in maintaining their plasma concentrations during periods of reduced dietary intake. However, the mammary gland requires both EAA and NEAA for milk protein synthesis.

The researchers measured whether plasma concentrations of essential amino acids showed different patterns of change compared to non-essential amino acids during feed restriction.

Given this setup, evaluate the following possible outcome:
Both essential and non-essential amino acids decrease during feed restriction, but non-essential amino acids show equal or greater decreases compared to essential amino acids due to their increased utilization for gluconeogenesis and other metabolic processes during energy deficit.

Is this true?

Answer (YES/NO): NO